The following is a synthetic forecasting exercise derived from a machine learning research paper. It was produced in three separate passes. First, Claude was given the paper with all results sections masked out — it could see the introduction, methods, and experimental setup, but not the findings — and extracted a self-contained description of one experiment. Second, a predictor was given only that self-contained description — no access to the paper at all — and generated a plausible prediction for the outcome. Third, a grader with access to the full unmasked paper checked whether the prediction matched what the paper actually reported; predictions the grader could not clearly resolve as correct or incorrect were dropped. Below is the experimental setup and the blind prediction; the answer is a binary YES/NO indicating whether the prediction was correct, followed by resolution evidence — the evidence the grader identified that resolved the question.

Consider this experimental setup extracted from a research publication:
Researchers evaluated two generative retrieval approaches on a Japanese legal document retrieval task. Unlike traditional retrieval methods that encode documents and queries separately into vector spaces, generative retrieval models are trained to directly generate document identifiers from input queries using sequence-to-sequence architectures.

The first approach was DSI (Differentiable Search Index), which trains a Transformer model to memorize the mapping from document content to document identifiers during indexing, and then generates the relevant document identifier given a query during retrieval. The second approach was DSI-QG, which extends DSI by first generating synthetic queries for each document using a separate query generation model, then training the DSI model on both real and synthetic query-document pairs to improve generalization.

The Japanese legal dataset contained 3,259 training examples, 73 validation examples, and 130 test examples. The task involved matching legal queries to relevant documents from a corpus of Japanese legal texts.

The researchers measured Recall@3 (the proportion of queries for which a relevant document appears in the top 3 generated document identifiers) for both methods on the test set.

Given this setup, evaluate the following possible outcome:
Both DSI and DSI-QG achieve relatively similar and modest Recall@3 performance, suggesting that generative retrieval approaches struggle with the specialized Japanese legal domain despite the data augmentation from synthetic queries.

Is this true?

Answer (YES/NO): NO